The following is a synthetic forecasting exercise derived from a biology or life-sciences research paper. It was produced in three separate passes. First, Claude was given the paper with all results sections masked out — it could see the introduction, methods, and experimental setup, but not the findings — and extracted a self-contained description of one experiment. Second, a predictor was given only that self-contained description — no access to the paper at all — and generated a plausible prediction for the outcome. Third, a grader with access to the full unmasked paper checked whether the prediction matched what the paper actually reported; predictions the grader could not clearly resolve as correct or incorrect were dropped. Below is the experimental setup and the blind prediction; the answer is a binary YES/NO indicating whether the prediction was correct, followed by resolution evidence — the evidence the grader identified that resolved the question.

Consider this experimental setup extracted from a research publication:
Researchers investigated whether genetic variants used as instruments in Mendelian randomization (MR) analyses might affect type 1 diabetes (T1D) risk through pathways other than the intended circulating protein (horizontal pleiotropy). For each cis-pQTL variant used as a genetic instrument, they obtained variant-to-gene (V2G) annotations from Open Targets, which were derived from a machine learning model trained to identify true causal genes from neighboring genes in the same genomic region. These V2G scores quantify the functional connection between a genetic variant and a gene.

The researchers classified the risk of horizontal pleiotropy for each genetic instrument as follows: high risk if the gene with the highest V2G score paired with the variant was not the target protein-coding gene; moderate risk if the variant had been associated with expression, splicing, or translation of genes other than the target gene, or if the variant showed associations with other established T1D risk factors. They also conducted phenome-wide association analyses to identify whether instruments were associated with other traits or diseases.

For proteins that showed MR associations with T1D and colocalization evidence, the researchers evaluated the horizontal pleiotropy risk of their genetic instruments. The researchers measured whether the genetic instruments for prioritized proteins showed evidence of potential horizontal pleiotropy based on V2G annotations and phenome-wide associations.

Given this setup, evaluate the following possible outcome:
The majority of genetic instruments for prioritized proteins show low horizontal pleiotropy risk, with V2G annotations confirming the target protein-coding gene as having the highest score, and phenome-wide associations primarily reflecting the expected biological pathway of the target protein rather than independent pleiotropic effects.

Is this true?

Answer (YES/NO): YES